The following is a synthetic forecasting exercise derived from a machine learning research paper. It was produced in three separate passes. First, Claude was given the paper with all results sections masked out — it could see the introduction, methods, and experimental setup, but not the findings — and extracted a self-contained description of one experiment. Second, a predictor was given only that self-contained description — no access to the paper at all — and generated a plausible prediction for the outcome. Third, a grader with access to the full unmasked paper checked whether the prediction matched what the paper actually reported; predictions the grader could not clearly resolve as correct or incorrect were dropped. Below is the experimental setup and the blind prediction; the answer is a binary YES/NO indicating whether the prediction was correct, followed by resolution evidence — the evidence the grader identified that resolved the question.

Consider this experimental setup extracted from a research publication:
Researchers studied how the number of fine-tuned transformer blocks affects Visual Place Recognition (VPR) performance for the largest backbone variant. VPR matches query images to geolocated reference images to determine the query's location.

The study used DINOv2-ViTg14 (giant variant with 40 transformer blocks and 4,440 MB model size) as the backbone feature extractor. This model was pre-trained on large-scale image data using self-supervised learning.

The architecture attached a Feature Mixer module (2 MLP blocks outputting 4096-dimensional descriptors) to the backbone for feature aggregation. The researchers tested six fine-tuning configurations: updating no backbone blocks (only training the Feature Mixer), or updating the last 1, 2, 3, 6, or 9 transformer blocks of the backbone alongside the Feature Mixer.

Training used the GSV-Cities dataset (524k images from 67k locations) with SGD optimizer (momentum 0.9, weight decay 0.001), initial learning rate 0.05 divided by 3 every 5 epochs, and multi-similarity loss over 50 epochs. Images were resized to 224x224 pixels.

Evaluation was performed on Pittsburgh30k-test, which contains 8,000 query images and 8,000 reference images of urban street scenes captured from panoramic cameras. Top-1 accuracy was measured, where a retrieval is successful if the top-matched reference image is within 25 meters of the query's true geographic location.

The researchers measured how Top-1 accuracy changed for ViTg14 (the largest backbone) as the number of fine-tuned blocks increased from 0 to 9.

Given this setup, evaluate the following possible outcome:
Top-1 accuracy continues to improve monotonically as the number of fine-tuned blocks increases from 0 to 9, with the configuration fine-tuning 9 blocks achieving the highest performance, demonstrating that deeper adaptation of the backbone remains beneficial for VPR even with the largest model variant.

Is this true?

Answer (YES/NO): NO